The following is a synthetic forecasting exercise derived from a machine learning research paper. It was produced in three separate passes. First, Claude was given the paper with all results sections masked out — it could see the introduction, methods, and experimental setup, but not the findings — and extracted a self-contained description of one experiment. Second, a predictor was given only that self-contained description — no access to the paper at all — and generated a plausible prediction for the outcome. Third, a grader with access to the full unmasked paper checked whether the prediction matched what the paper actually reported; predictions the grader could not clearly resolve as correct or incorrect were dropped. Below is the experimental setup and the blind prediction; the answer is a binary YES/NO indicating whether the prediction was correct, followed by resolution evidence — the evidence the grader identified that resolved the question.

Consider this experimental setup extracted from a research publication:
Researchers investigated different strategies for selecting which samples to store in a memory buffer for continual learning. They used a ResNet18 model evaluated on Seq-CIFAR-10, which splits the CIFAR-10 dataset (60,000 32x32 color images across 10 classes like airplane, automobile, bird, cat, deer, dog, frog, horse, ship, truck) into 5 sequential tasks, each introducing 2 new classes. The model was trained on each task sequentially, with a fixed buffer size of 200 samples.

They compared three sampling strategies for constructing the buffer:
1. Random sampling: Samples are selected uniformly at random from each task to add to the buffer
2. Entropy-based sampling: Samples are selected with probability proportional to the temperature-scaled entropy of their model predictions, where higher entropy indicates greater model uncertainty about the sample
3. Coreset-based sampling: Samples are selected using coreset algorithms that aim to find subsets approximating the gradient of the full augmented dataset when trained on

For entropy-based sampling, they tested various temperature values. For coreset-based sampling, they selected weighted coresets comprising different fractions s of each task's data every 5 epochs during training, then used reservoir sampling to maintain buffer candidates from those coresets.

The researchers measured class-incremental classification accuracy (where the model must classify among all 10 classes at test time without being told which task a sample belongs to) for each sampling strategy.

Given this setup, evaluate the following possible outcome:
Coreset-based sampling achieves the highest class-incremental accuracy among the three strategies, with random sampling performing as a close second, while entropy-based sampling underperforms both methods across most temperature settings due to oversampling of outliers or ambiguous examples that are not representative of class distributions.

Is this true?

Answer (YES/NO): NO